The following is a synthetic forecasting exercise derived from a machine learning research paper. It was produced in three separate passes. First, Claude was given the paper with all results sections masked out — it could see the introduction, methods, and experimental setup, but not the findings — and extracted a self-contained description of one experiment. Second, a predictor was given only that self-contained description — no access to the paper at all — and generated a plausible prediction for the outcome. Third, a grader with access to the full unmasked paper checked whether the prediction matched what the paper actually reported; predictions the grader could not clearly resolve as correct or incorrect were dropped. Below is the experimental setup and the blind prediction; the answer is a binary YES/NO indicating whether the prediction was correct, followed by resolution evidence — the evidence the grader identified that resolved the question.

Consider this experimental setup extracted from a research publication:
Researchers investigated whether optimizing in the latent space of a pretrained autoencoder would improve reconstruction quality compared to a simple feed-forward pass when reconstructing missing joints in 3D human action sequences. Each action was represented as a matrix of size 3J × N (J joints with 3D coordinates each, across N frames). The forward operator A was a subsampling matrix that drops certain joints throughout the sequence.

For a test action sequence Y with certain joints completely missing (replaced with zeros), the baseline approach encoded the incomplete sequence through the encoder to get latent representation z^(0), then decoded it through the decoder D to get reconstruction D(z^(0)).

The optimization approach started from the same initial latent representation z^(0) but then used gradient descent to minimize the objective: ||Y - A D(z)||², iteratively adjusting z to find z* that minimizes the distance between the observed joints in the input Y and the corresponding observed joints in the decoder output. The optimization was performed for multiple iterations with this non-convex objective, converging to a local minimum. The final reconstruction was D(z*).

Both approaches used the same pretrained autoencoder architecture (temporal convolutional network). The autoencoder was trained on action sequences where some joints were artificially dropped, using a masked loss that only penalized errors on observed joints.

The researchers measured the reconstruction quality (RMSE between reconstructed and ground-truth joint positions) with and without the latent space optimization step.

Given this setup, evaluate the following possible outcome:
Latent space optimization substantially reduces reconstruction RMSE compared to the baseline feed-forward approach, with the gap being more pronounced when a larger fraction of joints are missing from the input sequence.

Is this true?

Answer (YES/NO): YES